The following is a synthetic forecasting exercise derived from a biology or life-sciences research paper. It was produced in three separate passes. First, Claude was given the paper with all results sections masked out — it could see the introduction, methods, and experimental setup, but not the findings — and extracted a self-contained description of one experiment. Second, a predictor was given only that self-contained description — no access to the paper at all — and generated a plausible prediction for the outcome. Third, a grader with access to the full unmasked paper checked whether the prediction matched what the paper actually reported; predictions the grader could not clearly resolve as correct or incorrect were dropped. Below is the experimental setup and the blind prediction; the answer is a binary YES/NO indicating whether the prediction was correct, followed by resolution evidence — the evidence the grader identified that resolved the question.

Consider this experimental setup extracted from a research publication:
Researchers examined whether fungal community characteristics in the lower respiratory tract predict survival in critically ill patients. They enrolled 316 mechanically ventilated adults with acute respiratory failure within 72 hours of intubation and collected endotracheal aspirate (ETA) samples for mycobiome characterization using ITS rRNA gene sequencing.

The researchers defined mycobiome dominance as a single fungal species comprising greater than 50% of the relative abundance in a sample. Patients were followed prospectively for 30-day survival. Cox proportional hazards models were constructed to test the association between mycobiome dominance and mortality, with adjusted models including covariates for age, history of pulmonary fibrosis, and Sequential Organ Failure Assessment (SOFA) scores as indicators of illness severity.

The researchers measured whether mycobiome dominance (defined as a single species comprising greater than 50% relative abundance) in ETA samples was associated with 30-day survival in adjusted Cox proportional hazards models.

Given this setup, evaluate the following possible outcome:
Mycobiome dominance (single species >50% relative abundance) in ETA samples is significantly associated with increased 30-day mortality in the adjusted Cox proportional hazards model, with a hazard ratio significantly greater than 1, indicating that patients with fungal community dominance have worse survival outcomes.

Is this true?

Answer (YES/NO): NO